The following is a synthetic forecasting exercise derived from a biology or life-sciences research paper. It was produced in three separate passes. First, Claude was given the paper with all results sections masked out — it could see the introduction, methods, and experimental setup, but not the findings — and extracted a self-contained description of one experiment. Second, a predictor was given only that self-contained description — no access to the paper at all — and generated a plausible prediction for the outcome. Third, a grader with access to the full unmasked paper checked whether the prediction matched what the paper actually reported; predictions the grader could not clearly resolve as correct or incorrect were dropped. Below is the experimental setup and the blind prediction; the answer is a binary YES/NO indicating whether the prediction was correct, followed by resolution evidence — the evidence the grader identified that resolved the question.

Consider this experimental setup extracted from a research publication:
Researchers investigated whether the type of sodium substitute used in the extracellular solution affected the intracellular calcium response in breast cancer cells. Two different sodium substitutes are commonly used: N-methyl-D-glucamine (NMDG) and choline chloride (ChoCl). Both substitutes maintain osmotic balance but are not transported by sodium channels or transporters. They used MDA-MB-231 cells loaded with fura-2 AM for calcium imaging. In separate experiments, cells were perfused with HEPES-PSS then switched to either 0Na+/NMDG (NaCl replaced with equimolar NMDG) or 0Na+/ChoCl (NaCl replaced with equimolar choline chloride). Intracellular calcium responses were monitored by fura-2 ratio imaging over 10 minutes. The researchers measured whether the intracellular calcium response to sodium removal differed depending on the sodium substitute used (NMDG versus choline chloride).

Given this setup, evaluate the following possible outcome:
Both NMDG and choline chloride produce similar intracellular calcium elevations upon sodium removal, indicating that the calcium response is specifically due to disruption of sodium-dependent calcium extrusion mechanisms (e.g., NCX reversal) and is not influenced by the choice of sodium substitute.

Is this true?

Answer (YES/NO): NO